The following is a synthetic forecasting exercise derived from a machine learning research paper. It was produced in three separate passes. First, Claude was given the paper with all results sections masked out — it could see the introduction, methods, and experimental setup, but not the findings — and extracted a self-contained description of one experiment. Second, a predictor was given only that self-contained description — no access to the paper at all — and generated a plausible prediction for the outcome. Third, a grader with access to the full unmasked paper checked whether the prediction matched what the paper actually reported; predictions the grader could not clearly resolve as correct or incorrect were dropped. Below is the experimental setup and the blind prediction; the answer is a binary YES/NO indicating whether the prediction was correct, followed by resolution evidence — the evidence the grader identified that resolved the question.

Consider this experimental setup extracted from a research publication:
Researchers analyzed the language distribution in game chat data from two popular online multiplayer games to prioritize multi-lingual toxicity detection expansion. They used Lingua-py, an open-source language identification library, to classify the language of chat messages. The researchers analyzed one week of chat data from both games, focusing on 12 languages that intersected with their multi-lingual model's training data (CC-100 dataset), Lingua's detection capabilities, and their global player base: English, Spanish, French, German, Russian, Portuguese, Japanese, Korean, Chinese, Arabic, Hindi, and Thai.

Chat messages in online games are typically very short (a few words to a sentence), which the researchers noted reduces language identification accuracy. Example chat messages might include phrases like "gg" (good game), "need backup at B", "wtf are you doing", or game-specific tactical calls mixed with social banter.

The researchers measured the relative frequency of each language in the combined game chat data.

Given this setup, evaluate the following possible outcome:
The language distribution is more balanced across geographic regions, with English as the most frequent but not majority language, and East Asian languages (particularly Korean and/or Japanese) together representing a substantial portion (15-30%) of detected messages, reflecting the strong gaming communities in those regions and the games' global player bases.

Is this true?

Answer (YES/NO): NO